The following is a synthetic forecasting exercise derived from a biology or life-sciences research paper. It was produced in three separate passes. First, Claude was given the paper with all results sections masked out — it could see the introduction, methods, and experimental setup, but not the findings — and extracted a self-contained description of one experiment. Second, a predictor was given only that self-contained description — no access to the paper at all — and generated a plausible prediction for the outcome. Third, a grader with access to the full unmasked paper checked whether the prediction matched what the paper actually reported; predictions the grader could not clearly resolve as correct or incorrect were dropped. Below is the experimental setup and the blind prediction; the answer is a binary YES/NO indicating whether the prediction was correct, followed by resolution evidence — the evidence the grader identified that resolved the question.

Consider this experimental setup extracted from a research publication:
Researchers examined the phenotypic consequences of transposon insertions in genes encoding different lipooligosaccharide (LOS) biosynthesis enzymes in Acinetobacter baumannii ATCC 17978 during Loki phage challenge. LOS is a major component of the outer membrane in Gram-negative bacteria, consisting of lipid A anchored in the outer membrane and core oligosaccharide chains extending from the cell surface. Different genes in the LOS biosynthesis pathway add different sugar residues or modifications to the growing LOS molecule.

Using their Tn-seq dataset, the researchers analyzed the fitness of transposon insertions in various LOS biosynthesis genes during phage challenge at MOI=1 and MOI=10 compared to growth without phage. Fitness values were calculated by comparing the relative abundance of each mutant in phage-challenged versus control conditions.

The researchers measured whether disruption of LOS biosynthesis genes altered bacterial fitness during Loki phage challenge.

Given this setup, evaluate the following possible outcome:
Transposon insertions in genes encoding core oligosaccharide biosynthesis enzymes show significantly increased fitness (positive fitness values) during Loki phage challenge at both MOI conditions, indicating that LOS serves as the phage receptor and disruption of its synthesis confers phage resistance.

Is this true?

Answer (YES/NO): NO